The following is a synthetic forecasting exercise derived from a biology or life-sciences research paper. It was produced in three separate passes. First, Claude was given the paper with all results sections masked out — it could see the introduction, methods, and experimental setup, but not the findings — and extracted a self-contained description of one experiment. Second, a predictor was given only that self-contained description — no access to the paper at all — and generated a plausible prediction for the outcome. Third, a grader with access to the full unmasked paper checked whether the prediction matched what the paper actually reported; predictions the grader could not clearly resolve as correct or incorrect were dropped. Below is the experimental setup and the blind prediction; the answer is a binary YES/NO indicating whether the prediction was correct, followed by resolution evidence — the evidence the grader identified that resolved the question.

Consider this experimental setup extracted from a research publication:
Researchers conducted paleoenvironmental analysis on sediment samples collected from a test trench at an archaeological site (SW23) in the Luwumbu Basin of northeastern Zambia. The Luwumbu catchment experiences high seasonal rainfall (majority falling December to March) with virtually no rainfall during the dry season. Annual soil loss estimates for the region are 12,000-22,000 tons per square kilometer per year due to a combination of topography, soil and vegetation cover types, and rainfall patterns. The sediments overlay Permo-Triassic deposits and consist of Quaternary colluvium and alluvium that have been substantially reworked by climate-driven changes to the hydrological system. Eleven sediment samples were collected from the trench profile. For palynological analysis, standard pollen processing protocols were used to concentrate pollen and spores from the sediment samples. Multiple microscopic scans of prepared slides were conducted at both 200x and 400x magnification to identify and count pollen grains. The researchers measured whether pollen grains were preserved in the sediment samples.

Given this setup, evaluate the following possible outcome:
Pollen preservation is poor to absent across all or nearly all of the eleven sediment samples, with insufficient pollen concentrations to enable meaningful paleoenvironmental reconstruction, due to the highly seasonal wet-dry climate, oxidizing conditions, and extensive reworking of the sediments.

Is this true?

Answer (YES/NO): YES